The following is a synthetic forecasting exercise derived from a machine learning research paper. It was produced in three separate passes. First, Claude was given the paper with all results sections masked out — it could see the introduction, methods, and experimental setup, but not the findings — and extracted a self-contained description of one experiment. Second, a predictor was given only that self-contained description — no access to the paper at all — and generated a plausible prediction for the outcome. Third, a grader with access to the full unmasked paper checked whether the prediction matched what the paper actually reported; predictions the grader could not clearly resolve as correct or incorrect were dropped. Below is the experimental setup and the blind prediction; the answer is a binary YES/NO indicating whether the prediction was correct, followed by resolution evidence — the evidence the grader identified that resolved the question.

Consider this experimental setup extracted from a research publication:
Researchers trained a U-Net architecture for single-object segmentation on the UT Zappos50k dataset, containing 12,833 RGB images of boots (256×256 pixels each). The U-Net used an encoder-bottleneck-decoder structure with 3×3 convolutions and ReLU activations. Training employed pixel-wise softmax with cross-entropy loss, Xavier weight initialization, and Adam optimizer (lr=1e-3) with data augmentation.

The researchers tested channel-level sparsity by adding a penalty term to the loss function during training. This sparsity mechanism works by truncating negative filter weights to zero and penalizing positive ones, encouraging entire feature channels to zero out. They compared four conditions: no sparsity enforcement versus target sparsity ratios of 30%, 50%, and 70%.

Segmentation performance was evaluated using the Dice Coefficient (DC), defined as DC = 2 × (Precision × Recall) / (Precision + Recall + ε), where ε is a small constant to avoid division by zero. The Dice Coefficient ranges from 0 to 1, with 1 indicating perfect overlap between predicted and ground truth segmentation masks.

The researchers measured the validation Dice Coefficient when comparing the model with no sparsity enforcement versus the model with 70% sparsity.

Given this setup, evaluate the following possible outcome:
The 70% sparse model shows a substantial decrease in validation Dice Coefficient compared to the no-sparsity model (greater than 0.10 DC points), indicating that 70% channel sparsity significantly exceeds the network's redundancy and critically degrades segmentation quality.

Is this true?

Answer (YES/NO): NO